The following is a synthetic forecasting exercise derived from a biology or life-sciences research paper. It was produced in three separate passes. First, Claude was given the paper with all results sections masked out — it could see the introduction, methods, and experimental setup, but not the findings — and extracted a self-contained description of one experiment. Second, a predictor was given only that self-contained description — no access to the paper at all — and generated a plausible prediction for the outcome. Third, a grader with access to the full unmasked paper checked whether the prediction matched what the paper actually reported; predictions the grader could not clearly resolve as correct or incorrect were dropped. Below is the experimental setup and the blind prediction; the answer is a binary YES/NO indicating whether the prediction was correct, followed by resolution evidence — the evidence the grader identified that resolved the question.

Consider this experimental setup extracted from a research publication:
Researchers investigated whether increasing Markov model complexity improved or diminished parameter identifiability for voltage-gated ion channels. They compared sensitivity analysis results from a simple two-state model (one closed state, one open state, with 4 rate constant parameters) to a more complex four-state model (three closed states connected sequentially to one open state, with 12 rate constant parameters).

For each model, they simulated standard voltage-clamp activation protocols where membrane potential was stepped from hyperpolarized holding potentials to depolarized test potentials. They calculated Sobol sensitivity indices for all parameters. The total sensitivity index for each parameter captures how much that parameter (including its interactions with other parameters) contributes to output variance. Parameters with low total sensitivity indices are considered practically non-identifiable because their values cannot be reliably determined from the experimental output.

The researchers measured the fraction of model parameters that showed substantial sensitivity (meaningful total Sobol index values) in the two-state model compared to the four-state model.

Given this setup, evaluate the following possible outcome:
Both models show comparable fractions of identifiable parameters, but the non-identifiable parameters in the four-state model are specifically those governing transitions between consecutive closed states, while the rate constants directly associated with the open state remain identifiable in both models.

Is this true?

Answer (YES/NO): YES